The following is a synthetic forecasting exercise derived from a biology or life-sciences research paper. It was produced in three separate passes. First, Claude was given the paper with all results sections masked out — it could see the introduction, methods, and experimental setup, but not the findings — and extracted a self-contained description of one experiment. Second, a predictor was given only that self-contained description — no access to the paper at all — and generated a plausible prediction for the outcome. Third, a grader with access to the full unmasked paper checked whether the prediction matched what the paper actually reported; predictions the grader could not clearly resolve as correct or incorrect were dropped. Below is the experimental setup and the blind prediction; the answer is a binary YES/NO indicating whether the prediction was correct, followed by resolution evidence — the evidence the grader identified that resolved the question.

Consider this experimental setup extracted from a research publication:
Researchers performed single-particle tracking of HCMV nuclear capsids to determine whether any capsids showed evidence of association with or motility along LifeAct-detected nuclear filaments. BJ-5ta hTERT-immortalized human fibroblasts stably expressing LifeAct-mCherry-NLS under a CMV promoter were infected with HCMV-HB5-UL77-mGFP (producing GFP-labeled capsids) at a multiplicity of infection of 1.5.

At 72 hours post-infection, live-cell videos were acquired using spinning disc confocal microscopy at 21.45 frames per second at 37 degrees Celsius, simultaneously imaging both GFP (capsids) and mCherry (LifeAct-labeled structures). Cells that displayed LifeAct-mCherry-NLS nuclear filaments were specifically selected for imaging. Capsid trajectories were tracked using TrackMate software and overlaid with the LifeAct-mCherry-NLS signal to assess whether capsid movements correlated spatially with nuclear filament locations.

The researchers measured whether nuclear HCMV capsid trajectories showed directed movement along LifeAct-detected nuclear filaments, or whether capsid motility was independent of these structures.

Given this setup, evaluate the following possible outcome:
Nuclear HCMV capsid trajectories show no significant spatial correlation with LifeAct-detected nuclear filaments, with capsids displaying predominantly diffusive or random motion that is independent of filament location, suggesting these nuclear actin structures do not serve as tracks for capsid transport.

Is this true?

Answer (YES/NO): YES